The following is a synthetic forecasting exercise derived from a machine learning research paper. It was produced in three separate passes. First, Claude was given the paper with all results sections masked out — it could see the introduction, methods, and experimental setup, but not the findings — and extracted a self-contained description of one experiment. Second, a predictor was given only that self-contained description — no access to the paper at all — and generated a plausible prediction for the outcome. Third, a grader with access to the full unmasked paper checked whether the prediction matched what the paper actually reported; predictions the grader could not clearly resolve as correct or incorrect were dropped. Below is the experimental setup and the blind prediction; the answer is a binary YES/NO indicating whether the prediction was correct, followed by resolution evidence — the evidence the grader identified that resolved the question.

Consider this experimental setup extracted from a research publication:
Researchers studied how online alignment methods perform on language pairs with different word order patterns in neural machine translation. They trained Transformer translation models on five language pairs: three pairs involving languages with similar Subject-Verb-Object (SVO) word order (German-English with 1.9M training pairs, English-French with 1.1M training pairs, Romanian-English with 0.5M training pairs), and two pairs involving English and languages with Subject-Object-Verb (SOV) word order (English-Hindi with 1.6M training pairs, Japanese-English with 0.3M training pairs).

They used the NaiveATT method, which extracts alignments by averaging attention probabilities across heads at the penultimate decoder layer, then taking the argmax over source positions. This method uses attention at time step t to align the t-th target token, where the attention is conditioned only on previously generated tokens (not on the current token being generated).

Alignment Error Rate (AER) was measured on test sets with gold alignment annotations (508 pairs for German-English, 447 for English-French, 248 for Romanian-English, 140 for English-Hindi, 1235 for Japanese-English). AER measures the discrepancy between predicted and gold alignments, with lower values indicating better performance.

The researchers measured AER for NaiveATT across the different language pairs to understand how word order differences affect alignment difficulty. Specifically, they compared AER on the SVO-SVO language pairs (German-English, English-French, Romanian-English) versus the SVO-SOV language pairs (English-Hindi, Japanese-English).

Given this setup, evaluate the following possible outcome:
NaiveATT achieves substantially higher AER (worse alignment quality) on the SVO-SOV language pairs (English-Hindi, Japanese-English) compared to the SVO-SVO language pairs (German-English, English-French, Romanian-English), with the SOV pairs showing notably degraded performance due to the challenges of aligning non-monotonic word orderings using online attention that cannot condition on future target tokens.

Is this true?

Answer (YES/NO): YES